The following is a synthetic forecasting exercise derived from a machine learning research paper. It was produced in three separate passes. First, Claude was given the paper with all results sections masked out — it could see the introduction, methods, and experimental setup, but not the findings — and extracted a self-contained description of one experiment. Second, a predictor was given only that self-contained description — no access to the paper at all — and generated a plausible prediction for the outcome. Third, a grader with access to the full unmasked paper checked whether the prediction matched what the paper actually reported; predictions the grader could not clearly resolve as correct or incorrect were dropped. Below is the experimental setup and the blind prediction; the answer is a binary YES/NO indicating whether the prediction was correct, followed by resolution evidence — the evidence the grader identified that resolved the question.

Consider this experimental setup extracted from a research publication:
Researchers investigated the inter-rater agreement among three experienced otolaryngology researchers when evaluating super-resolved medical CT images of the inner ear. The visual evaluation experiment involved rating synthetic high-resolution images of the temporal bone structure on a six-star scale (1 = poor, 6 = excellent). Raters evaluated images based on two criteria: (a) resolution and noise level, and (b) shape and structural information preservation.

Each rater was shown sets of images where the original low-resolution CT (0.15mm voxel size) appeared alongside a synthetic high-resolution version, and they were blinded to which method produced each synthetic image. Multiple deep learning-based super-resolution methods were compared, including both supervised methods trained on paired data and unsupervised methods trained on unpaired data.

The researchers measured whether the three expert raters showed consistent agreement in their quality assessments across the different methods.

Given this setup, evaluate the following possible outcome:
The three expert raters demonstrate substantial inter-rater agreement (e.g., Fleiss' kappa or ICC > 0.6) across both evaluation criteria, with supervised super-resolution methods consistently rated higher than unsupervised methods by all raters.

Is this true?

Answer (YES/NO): NO